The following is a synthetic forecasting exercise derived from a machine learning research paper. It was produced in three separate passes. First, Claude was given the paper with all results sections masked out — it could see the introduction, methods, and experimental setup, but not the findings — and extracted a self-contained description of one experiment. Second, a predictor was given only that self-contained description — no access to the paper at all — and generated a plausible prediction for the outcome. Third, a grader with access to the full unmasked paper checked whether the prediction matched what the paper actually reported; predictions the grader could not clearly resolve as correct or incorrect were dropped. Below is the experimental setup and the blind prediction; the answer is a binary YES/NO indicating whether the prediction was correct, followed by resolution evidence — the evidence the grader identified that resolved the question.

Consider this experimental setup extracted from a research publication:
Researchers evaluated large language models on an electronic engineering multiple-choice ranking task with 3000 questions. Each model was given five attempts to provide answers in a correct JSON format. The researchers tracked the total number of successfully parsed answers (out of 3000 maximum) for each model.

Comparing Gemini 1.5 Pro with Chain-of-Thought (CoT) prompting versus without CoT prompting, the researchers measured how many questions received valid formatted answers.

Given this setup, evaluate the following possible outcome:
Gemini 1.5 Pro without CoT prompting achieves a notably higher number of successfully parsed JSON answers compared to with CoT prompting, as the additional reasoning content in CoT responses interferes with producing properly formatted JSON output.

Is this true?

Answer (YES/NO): YES